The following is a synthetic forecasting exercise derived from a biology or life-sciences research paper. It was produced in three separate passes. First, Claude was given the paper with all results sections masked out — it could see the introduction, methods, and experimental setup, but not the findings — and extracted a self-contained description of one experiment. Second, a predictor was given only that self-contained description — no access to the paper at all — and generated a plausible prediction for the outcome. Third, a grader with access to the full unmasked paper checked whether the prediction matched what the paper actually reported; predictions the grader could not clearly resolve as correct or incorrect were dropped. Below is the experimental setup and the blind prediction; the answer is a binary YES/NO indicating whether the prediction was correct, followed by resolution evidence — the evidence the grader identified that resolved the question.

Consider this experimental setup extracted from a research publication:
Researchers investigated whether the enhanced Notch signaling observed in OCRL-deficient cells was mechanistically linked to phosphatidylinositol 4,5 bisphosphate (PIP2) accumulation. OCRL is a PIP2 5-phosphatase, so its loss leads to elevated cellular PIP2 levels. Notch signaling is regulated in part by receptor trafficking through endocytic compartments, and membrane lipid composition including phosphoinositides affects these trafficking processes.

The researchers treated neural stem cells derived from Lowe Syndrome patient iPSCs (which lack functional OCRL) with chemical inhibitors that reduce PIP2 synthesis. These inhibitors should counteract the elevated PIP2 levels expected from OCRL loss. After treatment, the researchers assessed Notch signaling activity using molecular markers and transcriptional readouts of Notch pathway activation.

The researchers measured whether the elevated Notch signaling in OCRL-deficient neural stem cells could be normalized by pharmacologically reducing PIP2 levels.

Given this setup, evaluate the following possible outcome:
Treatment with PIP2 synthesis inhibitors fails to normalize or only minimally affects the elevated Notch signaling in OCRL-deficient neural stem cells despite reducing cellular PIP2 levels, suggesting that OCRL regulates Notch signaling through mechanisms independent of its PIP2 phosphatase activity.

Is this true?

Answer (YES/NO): NO